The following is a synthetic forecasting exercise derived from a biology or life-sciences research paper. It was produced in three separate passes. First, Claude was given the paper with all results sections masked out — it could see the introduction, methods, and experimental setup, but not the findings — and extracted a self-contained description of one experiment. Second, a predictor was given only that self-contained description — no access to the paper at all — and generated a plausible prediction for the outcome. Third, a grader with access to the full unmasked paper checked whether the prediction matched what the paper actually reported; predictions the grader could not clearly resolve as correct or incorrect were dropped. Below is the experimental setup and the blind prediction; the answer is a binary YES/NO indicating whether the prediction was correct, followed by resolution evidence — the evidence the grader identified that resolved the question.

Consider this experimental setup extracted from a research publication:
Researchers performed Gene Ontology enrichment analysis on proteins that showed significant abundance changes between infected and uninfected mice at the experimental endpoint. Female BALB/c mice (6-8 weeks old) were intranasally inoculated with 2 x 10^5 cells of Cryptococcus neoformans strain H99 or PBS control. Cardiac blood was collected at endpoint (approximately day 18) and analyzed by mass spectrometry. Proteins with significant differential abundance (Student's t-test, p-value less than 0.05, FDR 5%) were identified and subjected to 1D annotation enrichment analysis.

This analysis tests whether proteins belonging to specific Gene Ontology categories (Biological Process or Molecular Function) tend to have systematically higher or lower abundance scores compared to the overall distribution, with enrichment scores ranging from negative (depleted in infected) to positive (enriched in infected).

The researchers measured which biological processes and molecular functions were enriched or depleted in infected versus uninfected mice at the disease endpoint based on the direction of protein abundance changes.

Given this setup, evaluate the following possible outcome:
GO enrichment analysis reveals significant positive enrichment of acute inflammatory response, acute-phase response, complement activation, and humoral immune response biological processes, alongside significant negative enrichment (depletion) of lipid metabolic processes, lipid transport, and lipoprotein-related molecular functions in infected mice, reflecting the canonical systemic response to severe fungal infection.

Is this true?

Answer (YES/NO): NO